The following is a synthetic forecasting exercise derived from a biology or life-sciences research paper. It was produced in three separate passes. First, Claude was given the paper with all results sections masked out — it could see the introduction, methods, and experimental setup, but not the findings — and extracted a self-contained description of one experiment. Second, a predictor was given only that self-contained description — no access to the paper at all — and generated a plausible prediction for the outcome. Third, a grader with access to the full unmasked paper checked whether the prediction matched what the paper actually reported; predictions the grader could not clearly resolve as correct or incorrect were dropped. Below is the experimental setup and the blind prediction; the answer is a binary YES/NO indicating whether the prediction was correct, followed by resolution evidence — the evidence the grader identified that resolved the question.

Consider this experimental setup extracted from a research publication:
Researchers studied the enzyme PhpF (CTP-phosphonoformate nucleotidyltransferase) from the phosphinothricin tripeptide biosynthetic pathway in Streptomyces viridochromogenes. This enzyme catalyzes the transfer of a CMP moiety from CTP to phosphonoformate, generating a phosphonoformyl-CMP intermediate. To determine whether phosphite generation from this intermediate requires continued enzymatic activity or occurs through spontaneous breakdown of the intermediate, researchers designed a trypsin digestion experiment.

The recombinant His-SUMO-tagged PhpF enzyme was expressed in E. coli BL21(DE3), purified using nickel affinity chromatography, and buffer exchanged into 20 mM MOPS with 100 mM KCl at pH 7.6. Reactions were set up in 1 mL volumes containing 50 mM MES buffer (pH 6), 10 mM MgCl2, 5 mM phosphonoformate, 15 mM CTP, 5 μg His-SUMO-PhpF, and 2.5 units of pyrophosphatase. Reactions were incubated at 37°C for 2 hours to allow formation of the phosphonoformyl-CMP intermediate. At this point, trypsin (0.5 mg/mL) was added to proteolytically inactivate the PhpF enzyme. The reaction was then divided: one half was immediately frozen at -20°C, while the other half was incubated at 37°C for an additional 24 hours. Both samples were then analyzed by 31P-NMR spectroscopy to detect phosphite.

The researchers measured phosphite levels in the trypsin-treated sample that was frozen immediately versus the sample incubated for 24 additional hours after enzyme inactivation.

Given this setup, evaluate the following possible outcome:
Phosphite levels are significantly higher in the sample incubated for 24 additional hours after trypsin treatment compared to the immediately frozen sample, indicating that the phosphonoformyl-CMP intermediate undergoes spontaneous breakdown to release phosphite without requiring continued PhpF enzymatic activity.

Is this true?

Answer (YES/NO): YES